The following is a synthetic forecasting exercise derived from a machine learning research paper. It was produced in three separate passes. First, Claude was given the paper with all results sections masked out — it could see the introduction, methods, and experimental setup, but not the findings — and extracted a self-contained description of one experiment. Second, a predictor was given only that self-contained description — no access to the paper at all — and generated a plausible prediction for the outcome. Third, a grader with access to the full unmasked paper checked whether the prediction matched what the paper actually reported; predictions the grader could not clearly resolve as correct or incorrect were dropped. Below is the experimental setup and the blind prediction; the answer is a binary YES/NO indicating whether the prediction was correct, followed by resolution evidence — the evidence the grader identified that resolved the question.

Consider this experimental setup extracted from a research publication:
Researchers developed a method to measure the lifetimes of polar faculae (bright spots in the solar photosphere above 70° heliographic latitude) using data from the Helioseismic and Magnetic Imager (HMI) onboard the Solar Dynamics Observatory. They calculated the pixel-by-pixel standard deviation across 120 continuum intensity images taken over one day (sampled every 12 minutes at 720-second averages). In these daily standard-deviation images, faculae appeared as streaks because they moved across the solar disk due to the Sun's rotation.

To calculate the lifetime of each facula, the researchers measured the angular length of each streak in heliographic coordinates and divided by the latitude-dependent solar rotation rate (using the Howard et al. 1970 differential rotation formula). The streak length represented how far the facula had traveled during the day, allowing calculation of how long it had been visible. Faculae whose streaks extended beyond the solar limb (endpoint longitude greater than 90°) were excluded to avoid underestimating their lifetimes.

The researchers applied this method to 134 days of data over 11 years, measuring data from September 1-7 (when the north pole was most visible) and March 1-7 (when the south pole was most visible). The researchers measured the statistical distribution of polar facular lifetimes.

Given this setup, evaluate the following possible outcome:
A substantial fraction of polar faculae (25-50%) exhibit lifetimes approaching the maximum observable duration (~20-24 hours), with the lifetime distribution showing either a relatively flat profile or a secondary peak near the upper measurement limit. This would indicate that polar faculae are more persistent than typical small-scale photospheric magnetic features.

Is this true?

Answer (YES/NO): NO